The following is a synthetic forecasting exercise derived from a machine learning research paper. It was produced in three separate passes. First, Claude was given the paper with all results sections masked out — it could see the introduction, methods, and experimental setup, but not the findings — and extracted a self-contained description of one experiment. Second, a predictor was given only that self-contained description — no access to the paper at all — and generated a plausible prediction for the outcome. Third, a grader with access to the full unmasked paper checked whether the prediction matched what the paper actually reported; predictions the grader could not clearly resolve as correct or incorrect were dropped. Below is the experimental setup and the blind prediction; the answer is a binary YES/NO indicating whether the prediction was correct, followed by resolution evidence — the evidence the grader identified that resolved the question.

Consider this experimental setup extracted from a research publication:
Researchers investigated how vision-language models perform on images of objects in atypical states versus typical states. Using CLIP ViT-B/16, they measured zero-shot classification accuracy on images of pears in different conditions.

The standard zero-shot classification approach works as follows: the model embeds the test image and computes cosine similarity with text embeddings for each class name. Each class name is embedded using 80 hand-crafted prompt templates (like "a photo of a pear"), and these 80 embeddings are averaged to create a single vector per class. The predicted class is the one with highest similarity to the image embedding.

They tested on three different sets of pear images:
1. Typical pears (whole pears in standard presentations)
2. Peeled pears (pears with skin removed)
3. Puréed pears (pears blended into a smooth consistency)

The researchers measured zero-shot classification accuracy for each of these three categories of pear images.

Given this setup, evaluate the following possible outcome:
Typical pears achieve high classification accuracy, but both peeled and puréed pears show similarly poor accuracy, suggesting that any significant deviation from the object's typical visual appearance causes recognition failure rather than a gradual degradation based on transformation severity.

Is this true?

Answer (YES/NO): NO